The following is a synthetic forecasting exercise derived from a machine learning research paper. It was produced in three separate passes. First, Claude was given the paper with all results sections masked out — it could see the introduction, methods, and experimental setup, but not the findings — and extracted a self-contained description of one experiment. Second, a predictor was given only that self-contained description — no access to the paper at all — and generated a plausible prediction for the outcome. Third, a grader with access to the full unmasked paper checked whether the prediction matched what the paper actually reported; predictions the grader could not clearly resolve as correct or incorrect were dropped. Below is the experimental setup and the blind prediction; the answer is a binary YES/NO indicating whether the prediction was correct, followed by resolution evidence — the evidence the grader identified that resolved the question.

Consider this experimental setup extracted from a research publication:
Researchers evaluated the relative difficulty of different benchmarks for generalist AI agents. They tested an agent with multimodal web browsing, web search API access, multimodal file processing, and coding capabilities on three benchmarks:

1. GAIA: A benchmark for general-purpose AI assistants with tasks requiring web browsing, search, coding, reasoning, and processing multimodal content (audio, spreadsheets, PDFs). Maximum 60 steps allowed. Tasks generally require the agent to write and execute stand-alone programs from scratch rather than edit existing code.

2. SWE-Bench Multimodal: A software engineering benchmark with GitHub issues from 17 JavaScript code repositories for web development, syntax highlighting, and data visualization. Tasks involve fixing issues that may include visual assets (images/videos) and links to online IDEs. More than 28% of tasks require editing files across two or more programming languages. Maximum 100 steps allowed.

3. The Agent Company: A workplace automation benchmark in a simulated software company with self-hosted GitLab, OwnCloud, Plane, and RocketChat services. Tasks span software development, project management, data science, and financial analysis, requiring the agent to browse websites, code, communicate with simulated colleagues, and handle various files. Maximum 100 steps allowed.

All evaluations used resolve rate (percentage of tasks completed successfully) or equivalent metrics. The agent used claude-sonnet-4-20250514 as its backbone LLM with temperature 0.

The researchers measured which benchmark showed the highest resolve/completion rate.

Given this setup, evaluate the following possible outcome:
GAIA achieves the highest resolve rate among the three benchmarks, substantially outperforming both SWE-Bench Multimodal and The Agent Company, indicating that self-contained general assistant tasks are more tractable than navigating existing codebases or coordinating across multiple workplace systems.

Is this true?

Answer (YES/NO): YES